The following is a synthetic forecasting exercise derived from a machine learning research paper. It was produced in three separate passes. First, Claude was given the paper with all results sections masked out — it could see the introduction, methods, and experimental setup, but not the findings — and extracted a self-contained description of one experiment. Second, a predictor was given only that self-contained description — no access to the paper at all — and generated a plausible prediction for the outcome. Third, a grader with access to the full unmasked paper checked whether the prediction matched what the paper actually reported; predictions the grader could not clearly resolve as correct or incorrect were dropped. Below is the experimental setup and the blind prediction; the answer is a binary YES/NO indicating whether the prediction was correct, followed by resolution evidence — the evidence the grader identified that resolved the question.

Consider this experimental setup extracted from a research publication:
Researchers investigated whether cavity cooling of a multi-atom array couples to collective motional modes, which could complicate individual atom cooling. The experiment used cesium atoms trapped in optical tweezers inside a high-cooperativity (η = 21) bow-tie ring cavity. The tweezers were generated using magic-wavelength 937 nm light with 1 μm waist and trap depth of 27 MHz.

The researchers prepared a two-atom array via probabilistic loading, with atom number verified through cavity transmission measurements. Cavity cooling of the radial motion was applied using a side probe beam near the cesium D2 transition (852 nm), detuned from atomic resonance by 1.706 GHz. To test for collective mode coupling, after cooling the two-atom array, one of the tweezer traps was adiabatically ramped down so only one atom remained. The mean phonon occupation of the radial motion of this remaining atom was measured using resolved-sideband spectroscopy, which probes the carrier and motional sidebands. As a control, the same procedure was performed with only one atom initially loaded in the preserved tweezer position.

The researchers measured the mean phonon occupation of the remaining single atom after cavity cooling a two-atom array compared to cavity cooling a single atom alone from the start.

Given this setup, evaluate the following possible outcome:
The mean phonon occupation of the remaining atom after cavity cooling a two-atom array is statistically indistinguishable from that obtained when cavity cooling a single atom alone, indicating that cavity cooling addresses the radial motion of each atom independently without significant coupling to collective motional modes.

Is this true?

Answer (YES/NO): YES